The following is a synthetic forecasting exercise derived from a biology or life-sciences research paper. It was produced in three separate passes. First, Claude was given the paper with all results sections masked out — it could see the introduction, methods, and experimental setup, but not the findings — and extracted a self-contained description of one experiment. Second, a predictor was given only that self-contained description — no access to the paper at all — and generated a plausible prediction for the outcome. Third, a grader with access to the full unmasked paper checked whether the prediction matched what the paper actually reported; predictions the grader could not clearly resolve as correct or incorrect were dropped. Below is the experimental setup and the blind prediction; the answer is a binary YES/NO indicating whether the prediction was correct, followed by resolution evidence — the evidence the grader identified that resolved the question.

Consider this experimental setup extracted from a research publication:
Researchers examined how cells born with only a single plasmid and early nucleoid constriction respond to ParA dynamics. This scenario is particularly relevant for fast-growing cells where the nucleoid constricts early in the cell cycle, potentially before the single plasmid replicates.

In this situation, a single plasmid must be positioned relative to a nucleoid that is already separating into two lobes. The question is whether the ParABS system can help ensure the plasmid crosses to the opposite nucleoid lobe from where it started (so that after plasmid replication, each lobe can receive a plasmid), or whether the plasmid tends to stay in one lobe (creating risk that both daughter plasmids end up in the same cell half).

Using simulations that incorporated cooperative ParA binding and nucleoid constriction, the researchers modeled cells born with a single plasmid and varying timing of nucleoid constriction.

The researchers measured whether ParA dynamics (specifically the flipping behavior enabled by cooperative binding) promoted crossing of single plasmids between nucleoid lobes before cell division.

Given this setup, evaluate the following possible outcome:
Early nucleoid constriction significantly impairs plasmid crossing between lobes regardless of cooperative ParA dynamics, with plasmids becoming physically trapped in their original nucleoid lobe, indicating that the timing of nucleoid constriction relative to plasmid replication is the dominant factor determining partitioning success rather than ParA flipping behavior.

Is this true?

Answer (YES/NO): NO